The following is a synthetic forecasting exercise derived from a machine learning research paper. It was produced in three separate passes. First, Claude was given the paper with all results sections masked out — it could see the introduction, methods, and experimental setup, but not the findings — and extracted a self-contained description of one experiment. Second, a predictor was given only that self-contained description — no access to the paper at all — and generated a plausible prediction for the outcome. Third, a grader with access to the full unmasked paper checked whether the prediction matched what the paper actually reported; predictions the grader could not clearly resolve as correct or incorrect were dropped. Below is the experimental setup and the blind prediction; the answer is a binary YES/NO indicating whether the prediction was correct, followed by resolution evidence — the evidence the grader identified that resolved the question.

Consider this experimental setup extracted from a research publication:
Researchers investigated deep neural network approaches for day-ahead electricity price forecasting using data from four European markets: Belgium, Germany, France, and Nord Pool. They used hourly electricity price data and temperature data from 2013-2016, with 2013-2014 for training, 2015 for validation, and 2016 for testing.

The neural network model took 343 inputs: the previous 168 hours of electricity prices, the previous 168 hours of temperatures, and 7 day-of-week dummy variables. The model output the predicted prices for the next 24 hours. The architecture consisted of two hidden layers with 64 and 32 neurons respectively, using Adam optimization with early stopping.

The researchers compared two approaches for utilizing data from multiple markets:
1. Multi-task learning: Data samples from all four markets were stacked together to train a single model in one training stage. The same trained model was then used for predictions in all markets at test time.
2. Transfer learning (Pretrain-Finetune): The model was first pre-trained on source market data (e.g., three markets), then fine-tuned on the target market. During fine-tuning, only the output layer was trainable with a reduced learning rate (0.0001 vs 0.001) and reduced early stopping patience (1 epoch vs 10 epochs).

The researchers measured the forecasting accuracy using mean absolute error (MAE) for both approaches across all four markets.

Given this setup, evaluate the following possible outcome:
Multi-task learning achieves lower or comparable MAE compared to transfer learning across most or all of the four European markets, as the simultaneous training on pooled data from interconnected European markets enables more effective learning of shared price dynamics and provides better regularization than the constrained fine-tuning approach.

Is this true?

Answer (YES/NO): NO